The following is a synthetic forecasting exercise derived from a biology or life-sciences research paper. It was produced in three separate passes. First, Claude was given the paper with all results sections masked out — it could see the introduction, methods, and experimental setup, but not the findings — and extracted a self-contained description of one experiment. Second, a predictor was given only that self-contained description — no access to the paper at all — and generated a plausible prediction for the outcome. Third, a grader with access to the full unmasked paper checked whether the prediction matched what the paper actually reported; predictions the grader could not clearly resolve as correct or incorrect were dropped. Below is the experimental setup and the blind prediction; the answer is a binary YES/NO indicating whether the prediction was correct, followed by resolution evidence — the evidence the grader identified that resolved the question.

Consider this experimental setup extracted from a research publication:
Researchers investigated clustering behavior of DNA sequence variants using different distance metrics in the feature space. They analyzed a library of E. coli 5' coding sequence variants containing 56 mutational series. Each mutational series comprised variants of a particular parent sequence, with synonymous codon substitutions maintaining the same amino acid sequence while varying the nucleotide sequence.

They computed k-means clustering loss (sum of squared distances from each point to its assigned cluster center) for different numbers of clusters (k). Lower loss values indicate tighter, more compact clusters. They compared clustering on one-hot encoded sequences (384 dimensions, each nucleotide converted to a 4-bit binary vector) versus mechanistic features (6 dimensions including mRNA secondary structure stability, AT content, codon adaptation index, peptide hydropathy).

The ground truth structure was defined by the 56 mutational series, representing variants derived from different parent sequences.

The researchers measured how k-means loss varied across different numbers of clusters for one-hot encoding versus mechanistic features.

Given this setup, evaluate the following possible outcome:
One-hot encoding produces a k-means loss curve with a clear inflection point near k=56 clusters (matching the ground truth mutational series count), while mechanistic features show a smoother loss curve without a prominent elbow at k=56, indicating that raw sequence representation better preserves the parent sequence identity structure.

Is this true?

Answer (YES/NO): YES